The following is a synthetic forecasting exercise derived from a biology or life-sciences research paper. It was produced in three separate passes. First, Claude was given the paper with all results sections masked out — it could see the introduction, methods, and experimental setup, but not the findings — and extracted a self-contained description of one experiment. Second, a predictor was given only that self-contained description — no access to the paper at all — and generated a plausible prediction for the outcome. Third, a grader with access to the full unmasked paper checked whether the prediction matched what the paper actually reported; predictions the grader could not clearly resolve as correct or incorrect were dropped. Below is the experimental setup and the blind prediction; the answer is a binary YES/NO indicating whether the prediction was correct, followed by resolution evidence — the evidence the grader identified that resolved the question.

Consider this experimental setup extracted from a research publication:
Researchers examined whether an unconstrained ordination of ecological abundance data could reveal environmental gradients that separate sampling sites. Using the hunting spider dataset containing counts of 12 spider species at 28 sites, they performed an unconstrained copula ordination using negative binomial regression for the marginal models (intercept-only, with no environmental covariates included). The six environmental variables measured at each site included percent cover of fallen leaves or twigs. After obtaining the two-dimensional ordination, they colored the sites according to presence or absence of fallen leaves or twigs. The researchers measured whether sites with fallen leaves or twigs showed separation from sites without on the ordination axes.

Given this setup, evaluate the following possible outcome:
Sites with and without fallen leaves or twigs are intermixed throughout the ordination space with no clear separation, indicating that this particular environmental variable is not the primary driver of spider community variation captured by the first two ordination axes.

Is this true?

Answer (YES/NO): NO